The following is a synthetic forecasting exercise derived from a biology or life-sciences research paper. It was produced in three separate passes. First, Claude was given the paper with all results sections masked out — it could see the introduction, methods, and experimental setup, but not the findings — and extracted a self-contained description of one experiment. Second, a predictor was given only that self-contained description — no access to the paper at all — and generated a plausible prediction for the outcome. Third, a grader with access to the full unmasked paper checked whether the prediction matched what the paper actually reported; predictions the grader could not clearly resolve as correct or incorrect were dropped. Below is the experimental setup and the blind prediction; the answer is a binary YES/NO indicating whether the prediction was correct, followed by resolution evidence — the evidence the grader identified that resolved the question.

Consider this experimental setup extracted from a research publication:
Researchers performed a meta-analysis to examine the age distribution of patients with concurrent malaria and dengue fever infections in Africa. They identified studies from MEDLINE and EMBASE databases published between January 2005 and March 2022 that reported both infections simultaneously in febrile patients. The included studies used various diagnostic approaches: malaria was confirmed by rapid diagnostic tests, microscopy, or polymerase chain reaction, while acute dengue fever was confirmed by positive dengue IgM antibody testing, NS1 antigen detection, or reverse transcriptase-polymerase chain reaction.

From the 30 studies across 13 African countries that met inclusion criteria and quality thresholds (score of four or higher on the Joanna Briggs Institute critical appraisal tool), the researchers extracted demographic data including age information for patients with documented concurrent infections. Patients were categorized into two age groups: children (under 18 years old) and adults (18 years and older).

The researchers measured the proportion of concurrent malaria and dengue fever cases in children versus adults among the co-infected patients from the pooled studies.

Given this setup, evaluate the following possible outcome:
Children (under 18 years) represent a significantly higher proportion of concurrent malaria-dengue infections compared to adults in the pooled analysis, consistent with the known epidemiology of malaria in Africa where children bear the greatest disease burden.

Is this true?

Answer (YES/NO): YES